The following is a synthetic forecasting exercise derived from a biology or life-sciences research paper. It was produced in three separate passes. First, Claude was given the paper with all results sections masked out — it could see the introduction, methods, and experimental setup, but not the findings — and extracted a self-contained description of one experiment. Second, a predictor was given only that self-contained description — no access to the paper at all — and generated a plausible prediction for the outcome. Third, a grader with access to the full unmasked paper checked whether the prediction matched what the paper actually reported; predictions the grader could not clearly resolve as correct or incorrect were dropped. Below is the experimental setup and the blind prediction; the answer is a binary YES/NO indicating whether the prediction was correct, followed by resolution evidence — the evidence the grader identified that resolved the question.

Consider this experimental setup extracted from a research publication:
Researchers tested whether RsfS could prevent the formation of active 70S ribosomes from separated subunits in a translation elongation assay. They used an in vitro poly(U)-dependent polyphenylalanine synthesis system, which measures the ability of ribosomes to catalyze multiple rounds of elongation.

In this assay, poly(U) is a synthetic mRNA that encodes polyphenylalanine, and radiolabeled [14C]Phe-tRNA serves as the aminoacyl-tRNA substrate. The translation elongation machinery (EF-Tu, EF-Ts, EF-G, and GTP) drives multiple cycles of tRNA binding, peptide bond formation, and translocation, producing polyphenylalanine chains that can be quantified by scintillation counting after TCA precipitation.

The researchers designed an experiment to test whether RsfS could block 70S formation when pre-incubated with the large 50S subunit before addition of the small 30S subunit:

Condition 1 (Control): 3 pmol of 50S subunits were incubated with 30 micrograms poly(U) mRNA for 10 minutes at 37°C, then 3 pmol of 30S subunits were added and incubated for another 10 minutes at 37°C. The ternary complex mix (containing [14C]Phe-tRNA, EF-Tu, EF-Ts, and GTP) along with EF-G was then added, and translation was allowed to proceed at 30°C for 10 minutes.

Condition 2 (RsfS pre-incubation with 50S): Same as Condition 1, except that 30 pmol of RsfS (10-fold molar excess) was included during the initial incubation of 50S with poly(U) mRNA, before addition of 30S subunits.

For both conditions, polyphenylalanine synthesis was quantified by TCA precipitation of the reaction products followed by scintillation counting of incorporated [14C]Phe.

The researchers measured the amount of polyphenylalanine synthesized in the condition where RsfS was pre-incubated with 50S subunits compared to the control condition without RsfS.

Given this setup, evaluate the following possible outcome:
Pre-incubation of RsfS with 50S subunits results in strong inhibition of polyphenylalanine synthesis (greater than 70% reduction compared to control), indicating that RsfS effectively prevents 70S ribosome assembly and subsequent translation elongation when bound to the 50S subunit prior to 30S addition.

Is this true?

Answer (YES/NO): YES